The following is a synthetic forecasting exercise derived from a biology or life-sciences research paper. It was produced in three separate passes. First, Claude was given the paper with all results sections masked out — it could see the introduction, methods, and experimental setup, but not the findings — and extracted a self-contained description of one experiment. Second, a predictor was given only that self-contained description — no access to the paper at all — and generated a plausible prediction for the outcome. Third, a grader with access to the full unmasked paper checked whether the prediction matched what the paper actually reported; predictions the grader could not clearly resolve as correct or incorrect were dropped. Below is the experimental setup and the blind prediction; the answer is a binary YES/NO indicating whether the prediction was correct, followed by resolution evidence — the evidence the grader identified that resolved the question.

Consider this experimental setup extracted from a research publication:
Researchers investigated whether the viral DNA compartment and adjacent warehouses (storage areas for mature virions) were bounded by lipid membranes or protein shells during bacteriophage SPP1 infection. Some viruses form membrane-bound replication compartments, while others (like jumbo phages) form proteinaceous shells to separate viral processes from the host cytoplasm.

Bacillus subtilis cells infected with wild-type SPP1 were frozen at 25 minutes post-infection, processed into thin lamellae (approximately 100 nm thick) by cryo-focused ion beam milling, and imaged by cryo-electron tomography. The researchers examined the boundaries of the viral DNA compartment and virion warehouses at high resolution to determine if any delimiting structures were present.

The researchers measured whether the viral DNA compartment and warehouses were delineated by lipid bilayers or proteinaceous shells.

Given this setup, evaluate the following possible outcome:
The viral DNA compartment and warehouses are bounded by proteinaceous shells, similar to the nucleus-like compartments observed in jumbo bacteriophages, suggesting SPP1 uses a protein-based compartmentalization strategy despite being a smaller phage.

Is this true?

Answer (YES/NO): NO